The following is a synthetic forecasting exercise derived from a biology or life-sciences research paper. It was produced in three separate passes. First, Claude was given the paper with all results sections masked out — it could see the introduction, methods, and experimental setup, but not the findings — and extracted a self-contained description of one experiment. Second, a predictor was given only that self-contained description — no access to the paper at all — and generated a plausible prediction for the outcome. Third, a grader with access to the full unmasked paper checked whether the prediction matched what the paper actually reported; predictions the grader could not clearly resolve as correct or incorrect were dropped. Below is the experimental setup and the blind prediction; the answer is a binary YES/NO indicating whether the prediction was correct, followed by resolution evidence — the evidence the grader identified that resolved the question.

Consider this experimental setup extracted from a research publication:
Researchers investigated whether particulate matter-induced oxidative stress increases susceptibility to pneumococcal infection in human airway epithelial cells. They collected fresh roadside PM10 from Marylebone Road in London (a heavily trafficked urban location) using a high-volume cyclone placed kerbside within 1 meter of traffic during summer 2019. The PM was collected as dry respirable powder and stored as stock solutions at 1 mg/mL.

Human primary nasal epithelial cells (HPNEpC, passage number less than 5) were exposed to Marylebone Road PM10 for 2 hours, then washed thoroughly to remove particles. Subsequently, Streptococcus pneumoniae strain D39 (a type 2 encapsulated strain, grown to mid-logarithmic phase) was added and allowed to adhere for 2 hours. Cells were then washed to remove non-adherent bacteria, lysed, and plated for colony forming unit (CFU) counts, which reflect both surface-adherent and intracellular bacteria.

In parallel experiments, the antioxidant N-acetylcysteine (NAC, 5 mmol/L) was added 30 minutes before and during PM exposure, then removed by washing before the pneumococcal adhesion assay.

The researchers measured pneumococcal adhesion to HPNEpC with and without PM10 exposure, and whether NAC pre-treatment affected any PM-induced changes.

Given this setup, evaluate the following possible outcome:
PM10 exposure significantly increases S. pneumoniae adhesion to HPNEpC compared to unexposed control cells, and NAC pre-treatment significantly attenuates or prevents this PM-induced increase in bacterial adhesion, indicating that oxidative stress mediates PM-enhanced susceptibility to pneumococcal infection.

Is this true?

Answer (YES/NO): YES